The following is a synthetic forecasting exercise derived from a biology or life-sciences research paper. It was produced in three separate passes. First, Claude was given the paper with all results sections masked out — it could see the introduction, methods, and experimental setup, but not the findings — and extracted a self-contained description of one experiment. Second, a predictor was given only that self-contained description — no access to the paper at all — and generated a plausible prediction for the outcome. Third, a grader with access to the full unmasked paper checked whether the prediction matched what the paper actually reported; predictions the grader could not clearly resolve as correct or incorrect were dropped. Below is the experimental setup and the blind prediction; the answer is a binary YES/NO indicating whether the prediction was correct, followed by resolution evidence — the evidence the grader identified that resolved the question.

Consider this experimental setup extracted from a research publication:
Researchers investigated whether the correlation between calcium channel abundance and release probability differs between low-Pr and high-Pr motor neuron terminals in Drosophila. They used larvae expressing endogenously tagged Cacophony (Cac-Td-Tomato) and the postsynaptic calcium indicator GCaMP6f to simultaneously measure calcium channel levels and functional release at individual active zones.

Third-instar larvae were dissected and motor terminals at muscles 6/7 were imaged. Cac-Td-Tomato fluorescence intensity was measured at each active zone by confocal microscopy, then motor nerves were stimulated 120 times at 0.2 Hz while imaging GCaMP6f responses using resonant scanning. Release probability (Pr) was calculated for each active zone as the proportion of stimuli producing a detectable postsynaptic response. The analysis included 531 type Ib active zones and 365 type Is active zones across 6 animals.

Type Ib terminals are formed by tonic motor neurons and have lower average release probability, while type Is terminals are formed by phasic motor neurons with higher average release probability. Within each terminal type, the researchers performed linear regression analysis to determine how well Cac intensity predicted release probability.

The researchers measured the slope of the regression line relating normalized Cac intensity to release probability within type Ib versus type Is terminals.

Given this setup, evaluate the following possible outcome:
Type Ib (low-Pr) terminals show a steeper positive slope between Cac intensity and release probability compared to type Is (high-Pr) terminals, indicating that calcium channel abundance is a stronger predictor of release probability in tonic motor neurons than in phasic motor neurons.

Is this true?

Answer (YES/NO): NO